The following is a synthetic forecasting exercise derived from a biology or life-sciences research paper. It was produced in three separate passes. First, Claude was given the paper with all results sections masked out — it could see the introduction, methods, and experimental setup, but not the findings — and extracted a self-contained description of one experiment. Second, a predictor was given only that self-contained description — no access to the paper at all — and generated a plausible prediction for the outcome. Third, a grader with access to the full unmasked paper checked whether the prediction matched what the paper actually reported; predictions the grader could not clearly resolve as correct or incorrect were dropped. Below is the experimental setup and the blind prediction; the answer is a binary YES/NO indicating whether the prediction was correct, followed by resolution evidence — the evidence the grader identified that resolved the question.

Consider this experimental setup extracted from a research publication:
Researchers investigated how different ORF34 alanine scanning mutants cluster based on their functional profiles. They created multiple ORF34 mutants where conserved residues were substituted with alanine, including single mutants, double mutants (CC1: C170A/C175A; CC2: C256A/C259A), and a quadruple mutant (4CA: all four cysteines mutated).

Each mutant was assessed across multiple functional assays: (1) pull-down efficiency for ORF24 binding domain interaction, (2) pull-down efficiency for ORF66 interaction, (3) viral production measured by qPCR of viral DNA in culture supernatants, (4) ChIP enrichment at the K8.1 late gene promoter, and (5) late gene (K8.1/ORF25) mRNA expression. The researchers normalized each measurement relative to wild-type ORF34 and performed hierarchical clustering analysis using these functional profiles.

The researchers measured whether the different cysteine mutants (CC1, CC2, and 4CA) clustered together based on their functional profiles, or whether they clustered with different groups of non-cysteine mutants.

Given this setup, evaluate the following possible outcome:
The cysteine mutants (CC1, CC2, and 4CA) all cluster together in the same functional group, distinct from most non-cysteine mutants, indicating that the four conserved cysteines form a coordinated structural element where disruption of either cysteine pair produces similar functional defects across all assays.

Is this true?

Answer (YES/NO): YES